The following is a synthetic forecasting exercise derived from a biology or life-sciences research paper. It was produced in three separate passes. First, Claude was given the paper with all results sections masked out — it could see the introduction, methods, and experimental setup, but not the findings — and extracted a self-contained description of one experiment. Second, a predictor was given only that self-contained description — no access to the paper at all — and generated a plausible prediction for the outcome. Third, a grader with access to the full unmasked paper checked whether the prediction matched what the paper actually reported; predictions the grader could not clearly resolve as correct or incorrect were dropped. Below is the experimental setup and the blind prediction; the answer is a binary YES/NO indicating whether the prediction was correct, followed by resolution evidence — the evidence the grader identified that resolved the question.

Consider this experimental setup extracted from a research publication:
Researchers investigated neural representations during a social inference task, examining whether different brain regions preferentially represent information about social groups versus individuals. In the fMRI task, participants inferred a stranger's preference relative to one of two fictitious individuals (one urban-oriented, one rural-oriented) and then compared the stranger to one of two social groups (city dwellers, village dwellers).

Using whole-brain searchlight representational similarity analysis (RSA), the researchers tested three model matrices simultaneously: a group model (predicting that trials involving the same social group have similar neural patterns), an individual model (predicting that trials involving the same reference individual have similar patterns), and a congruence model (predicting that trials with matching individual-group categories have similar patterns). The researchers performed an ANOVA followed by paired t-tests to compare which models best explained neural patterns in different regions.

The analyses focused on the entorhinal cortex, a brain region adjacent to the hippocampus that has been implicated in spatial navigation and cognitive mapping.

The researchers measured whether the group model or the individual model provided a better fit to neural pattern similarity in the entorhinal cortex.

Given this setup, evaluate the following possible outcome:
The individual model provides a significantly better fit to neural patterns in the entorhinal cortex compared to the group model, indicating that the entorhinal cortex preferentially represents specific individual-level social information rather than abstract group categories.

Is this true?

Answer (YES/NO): NO